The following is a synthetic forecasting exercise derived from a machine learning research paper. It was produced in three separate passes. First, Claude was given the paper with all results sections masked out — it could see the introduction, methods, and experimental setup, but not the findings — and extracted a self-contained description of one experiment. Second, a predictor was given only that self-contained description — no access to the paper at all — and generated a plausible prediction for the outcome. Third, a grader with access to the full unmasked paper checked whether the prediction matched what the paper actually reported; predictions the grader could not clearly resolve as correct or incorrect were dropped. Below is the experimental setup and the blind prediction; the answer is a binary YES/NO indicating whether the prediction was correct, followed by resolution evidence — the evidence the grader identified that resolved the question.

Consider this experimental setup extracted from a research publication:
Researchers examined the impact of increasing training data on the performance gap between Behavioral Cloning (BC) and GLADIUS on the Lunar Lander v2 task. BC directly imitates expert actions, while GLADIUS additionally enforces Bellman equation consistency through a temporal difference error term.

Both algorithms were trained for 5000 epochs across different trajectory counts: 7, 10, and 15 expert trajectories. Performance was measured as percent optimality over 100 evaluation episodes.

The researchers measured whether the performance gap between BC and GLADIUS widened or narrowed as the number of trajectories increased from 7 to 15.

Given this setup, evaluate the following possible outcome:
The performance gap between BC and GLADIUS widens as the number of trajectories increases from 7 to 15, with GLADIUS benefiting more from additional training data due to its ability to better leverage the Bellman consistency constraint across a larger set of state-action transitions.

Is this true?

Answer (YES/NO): NO